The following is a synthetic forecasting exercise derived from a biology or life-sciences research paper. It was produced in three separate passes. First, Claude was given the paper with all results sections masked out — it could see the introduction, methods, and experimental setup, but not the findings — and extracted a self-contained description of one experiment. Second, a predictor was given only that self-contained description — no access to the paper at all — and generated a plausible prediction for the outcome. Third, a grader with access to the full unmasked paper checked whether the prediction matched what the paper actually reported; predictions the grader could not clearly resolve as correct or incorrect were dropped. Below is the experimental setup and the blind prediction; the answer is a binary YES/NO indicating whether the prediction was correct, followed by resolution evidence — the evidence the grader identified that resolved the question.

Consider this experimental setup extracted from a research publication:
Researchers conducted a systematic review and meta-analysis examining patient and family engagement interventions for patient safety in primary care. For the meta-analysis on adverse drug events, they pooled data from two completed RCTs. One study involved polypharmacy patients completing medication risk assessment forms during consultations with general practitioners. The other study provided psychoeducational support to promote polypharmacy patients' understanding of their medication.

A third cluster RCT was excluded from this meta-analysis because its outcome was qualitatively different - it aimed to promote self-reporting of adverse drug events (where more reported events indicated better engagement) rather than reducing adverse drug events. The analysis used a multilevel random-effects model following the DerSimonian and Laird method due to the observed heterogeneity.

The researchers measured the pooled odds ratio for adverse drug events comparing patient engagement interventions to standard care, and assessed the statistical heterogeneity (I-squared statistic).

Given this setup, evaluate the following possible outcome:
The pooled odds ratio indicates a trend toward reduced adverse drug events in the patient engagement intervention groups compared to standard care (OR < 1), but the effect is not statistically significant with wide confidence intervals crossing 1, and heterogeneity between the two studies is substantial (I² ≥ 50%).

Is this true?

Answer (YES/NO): YES